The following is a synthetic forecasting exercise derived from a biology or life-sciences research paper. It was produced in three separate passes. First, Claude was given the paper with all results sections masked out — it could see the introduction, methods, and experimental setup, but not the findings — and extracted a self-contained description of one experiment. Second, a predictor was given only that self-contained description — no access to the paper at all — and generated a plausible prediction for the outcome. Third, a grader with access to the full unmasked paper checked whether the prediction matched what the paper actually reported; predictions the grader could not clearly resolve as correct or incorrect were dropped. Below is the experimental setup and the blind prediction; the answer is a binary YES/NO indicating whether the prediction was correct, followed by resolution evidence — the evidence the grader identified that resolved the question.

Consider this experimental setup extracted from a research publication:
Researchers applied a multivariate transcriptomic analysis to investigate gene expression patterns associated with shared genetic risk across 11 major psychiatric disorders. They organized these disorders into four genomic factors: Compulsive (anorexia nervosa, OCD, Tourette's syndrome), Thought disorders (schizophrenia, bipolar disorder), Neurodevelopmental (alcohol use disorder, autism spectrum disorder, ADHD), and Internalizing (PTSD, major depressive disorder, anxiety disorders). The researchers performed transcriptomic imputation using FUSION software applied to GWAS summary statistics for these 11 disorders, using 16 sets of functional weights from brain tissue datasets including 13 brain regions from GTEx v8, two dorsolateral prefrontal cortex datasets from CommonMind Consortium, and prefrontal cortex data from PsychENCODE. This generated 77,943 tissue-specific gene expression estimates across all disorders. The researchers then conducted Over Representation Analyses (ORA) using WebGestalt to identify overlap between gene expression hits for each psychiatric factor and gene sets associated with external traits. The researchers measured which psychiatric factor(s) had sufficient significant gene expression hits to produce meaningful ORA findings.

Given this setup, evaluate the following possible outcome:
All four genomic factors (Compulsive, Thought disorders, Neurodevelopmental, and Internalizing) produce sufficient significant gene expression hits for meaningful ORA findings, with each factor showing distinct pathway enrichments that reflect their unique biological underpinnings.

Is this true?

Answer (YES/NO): NO